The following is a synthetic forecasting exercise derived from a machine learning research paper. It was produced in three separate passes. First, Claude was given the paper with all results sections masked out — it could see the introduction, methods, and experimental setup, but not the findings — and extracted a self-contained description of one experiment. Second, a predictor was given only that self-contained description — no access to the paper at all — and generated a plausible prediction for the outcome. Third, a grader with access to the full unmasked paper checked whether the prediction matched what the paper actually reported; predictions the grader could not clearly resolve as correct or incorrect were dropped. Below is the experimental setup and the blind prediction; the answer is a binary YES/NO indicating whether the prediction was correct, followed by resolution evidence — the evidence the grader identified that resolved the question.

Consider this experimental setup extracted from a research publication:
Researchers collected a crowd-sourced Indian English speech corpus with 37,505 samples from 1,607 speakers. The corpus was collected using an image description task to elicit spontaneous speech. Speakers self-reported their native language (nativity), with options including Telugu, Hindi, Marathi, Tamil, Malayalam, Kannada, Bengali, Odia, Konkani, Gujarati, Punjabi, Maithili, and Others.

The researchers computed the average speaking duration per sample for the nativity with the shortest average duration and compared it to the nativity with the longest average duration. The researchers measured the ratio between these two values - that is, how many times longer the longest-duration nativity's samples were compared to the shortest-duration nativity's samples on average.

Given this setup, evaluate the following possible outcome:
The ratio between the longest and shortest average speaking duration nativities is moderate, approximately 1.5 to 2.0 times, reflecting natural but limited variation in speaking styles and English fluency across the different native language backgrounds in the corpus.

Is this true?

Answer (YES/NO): NO